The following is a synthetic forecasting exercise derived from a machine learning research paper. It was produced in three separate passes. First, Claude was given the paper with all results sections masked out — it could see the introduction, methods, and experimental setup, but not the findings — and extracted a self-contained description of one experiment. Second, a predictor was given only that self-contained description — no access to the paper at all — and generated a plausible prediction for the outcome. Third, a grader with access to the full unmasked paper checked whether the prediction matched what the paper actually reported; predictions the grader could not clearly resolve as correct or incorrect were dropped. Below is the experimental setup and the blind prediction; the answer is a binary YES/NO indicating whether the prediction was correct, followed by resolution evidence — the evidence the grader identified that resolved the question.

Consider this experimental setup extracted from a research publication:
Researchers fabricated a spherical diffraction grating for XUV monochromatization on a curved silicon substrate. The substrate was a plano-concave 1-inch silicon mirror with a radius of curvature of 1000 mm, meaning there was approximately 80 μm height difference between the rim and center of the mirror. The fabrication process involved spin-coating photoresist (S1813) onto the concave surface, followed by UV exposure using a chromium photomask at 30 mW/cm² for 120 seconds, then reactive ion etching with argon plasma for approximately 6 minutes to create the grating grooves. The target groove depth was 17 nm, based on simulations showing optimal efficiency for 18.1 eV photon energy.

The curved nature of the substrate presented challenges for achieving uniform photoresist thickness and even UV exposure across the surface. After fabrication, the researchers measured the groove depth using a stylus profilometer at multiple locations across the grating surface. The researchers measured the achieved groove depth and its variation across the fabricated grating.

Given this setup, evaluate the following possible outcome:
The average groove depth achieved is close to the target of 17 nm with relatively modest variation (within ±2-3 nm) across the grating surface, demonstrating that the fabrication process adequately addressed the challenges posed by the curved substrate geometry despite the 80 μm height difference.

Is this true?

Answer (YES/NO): YES